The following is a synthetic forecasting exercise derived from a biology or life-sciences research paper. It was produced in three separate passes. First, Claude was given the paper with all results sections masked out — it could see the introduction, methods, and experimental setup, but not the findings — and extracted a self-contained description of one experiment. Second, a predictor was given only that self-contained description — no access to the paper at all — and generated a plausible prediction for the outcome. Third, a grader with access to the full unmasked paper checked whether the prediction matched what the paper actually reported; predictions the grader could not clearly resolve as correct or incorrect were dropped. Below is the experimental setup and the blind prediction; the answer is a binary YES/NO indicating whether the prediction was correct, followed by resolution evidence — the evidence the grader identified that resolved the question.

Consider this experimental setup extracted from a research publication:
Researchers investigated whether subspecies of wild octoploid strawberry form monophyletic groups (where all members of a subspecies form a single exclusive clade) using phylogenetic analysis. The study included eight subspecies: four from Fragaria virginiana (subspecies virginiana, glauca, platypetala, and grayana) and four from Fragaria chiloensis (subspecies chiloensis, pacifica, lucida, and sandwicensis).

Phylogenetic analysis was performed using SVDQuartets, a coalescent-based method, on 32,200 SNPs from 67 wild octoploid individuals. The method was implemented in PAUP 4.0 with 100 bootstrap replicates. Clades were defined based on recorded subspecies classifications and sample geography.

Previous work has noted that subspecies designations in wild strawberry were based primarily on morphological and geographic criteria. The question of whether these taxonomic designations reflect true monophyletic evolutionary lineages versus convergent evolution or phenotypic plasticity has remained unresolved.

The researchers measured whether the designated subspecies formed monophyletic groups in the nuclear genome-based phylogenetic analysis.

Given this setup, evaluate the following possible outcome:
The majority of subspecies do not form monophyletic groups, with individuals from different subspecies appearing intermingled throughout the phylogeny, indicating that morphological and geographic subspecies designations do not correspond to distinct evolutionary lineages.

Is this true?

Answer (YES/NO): YES